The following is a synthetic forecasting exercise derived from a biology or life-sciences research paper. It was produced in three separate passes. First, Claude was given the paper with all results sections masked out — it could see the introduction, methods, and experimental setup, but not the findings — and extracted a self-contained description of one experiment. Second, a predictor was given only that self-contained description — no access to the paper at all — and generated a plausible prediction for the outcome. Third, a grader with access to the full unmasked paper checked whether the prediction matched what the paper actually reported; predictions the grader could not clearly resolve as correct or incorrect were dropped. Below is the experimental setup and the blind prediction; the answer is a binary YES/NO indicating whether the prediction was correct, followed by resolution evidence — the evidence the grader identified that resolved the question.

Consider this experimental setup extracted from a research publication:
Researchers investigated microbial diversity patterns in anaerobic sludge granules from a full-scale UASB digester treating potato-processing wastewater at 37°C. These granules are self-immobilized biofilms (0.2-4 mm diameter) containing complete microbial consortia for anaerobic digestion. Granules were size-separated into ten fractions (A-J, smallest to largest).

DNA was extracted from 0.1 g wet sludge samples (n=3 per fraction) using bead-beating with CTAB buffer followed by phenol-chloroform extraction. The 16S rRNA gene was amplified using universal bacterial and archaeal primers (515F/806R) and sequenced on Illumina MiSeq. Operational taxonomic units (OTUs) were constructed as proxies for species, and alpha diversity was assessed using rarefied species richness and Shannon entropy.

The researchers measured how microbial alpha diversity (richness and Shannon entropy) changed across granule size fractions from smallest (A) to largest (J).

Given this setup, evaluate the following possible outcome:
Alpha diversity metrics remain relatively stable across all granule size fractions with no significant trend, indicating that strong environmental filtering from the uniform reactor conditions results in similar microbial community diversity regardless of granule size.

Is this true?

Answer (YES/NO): NO